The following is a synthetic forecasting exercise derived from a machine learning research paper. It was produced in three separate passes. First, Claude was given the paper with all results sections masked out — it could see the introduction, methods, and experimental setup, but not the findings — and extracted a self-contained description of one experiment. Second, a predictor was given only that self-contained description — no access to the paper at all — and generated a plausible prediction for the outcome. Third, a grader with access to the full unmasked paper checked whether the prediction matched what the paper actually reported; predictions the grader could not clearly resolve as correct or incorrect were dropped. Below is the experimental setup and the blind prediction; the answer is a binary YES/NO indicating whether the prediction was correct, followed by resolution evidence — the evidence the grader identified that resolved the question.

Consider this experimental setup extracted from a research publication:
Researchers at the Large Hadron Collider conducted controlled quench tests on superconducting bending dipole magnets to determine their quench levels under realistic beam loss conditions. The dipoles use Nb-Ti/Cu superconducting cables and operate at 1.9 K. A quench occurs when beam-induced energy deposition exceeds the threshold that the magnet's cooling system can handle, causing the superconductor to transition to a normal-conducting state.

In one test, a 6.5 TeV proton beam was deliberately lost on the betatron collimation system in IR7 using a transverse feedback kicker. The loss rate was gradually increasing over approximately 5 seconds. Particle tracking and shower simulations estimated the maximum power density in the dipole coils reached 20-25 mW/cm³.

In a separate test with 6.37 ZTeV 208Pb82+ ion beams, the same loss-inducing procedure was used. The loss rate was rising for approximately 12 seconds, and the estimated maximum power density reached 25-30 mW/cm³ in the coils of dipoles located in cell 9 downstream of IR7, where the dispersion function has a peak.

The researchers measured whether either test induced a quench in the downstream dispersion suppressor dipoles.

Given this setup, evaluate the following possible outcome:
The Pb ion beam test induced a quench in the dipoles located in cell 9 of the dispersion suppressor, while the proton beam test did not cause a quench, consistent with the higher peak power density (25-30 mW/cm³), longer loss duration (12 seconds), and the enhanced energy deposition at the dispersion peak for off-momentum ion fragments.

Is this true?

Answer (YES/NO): YES